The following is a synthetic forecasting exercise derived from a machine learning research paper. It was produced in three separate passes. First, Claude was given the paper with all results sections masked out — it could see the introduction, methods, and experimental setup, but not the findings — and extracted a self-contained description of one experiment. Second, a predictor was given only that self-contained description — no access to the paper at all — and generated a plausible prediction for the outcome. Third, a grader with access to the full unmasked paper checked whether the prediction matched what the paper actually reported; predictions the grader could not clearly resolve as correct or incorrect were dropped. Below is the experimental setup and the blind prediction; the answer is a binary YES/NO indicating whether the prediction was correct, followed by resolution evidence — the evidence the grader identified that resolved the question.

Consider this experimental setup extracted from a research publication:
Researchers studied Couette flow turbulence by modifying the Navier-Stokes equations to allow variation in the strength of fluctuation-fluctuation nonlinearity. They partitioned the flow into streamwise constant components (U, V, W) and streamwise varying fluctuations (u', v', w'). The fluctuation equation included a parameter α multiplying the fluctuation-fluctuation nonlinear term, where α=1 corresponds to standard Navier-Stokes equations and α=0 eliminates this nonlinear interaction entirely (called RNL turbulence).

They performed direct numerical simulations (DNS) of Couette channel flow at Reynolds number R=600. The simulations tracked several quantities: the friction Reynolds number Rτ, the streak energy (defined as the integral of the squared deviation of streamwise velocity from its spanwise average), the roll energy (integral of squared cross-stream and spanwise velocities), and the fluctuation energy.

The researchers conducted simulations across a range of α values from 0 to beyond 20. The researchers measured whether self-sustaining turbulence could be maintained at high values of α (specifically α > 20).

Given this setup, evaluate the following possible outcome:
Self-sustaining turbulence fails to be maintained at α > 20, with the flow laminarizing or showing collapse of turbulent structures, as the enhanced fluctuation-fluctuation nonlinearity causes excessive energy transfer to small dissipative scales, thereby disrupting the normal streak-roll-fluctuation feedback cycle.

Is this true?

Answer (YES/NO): NO